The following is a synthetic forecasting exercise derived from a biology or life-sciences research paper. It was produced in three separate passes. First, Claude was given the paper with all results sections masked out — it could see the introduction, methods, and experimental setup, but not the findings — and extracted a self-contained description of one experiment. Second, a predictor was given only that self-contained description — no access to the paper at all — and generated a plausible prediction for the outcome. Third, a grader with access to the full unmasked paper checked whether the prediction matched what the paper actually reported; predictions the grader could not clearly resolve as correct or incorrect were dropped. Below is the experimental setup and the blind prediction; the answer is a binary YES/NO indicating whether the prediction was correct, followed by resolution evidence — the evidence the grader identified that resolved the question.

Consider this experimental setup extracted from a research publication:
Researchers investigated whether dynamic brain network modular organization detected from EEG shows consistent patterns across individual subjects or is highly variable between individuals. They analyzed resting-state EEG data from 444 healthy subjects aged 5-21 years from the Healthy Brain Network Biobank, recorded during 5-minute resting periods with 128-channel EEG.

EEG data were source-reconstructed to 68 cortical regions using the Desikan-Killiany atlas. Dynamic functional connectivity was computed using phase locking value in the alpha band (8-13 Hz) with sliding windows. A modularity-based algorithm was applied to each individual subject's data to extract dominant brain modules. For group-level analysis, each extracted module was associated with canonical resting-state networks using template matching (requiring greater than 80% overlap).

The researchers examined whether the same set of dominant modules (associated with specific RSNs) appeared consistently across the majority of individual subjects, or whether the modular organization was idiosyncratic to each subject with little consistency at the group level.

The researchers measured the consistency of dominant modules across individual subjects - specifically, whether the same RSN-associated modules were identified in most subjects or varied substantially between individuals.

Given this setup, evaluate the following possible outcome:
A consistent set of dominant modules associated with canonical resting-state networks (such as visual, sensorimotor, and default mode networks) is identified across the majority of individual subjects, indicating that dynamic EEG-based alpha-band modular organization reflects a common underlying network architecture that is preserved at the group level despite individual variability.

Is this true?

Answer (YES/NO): YES